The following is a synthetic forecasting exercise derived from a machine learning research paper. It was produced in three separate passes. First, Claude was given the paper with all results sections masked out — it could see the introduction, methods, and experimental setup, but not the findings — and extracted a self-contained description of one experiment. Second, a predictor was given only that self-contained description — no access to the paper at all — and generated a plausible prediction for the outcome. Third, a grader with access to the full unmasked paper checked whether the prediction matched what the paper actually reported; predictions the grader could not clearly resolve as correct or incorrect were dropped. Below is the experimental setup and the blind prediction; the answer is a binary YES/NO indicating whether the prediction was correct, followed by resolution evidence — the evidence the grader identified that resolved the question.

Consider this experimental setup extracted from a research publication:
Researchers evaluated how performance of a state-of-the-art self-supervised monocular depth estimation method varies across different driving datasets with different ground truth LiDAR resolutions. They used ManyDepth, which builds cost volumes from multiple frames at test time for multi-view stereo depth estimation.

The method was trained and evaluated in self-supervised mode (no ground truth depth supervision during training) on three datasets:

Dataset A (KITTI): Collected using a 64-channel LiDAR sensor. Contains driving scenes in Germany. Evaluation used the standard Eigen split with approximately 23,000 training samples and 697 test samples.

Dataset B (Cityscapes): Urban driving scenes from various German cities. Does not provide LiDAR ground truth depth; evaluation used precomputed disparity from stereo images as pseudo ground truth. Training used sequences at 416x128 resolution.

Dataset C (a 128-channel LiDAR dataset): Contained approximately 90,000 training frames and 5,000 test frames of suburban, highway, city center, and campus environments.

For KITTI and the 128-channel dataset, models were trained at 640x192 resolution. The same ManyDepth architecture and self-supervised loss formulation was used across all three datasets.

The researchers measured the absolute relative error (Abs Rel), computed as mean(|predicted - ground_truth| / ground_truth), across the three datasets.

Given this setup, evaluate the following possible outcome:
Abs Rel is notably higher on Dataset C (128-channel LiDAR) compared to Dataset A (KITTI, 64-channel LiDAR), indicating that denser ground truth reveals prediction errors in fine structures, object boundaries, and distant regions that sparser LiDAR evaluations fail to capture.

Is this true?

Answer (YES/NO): NO